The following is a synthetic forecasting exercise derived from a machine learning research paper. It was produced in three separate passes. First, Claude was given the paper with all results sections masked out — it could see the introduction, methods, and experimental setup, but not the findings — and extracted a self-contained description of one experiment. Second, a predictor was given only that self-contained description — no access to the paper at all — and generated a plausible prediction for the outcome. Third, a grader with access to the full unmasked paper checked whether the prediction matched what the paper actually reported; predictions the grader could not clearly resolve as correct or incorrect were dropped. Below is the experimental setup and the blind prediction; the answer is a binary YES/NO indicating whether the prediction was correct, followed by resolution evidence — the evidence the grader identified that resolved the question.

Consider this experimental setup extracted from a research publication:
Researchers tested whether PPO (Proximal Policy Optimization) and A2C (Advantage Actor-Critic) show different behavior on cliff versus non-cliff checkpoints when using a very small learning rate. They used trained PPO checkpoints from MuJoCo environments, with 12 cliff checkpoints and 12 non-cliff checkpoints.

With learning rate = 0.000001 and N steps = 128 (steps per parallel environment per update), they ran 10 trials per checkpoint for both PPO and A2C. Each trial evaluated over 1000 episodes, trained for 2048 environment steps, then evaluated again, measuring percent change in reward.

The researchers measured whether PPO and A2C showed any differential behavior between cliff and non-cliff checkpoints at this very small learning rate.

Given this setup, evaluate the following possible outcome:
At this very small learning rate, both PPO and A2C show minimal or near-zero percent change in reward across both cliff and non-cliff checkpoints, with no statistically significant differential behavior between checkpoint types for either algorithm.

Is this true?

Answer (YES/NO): NO